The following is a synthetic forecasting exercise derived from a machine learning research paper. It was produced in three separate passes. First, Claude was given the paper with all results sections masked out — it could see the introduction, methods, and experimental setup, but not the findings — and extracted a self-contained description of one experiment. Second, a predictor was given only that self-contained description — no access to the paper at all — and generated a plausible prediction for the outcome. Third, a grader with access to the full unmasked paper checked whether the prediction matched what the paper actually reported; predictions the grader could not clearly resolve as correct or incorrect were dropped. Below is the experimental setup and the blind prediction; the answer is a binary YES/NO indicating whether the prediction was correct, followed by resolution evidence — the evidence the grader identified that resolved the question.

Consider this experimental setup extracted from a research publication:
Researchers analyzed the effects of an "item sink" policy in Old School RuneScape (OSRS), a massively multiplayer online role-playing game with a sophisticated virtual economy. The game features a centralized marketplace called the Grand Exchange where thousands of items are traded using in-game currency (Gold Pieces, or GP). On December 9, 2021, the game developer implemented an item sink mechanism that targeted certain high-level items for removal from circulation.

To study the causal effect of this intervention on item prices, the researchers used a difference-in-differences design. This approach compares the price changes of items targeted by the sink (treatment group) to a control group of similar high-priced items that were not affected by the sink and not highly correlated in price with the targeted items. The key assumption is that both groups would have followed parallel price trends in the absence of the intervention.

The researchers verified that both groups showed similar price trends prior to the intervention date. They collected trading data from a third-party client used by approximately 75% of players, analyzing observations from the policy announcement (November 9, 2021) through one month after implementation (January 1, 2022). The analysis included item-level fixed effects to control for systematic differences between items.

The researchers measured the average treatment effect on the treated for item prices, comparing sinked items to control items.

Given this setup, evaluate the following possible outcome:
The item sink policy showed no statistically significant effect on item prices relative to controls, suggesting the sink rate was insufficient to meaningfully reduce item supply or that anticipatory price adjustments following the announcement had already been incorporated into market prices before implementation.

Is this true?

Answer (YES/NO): NO